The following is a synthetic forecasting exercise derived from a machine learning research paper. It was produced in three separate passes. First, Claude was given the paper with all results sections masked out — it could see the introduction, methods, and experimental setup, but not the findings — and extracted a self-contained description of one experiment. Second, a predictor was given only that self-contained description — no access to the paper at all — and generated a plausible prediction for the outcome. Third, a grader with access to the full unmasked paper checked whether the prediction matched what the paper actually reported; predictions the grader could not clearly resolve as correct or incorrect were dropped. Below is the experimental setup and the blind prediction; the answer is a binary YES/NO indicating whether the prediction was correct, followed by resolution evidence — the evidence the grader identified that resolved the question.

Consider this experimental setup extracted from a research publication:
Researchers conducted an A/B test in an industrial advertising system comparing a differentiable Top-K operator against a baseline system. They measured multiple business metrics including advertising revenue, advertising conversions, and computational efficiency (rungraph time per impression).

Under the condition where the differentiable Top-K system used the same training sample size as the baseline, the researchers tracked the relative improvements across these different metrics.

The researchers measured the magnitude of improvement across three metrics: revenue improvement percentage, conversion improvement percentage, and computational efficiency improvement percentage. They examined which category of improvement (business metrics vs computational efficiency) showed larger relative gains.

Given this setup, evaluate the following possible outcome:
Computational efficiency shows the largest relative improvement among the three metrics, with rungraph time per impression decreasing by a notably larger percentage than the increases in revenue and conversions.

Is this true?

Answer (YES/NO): YES